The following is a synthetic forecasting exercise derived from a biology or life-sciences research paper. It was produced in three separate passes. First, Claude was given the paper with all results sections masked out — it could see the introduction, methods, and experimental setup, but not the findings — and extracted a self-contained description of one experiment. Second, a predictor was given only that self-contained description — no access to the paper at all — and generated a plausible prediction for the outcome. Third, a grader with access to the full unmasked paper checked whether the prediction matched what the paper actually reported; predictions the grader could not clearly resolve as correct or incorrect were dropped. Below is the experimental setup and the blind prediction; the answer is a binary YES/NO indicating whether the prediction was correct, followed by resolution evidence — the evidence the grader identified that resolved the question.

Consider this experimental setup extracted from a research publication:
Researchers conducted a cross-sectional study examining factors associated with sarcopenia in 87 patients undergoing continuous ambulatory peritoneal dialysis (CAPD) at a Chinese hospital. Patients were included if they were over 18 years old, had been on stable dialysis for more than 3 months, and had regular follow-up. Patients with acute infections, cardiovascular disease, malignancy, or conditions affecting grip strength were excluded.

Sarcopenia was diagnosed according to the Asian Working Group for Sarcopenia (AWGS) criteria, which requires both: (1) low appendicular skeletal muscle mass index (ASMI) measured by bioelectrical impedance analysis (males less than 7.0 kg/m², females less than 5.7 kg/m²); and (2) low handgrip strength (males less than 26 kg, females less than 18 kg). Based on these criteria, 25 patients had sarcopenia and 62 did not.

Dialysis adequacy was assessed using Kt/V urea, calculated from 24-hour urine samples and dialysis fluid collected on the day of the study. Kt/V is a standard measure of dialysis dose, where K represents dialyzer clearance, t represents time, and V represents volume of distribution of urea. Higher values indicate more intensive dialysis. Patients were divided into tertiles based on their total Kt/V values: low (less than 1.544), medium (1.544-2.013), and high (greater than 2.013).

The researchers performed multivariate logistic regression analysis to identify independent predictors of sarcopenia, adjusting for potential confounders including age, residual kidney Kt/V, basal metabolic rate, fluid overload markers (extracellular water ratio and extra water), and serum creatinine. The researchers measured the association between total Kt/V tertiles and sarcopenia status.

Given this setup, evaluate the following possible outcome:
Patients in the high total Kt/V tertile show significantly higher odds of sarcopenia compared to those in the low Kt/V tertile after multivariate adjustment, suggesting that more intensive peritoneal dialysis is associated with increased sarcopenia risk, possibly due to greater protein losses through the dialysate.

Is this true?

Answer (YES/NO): YES